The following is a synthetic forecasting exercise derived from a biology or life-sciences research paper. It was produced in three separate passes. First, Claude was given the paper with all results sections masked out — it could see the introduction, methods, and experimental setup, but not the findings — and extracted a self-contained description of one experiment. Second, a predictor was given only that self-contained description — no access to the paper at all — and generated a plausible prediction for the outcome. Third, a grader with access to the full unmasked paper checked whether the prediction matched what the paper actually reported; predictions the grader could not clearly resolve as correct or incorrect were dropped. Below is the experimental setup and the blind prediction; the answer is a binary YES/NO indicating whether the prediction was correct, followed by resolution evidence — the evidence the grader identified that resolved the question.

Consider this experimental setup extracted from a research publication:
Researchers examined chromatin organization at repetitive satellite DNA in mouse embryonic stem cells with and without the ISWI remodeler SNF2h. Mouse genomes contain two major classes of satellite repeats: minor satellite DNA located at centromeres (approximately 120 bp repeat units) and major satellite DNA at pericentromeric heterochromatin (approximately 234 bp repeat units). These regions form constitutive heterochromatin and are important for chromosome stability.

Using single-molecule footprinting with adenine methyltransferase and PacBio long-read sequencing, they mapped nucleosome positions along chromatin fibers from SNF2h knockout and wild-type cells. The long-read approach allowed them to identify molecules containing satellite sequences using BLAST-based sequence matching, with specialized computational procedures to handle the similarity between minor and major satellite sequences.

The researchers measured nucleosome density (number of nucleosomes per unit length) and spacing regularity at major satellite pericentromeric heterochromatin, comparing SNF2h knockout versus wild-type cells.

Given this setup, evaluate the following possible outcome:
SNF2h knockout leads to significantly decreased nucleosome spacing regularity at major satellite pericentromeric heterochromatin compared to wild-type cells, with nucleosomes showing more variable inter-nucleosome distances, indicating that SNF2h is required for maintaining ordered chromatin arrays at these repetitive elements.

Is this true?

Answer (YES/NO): YES